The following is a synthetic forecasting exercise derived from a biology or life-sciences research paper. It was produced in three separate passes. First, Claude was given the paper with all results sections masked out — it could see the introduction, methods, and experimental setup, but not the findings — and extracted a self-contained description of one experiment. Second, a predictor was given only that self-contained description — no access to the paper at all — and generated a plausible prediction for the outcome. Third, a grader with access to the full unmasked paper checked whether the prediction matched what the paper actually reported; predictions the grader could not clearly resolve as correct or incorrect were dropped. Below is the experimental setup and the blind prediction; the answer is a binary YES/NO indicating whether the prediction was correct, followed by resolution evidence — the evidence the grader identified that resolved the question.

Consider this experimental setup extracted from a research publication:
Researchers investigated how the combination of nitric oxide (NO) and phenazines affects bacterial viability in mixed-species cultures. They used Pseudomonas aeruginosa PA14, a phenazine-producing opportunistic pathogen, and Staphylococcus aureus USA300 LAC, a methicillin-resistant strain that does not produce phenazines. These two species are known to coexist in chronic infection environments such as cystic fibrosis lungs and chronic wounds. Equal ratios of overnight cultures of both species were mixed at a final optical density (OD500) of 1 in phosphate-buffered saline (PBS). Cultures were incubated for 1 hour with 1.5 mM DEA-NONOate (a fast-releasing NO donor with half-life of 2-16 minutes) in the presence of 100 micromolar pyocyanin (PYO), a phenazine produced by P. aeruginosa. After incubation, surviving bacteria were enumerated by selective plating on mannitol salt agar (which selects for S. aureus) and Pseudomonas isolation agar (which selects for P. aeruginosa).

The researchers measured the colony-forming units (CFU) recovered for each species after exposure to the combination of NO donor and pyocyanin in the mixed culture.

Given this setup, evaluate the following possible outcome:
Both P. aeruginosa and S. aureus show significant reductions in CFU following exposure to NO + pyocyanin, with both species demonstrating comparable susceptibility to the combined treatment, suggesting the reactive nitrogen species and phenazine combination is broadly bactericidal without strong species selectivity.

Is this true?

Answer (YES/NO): NO